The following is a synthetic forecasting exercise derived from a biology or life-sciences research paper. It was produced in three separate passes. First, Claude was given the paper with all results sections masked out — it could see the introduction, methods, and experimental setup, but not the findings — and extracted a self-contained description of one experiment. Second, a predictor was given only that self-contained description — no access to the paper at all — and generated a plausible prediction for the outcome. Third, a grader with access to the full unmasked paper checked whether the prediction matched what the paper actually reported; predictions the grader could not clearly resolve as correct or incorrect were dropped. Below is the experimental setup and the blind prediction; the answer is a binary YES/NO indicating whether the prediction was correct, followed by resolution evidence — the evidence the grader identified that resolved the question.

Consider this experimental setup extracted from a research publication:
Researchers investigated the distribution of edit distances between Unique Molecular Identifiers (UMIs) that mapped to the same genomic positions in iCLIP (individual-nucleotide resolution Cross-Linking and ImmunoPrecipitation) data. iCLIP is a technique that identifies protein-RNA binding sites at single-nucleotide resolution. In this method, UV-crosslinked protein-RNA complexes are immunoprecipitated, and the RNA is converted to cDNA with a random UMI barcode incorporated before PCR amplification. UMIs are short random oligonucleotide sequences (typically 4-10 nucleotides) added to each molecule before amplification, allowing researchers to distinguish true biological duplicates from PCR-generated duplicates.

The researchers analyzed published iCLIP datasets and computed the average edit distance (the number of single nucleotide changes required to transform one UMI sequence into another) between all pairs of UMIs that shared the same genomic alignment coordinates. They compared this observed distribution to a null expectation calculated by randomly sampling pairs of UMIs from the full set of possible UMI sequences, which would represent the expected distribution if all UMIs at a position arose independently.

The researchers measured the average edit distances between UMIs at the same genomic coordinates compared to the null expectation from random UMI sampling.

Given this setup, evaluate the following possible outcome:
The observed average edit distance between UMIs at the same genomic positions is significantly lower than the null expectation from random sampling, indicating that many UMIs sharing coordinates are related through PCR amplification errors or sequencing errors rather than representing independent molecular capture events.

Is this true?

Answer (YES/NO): YES